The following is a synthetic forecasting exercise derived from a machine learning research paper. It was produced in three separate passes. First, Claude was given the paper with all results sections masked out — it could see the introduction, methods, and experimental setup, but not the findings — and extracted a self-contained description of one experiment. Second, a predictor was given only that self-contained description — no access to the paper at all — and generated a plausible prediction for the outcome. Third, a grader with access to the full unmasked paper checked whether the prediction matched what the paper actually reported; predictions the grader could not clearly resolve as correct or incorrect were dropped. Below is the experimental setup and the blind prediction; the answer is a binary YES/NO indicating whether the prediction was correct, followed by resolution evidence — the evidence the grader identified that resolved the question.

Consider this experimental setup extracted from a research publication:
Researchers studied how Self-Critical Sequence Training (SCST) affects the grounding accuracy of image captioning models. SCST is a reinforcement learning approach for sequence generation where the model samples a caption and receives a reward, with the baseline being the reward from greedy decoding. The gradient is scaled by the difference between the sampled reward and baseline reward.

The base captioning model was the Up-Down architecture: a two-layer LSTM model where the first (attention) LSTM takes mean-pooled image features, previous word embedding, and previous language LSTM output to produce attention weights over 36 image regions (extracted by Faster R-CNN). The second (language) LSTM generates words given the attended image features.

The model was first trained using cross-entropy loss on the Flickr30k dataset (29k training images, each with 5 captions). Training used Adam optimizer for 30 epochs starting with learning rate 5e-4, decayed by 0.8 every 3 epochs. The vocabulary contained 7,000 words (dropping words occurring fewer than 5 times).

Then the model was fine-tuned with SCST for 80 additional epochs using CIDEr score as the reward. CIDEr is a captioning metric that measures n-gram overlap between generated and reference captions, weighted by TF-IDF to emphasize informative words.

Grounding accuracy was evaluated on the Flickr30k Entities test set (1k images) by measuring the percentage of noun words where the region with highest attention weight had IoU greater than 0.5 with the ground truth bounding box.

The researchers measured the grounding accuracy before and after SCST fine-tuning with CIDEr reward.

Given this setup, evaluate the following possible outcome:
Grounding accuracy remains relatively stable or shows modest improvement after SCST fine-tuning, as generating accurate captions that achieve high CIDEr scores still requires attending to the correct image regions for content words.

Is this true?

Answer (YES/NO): NO